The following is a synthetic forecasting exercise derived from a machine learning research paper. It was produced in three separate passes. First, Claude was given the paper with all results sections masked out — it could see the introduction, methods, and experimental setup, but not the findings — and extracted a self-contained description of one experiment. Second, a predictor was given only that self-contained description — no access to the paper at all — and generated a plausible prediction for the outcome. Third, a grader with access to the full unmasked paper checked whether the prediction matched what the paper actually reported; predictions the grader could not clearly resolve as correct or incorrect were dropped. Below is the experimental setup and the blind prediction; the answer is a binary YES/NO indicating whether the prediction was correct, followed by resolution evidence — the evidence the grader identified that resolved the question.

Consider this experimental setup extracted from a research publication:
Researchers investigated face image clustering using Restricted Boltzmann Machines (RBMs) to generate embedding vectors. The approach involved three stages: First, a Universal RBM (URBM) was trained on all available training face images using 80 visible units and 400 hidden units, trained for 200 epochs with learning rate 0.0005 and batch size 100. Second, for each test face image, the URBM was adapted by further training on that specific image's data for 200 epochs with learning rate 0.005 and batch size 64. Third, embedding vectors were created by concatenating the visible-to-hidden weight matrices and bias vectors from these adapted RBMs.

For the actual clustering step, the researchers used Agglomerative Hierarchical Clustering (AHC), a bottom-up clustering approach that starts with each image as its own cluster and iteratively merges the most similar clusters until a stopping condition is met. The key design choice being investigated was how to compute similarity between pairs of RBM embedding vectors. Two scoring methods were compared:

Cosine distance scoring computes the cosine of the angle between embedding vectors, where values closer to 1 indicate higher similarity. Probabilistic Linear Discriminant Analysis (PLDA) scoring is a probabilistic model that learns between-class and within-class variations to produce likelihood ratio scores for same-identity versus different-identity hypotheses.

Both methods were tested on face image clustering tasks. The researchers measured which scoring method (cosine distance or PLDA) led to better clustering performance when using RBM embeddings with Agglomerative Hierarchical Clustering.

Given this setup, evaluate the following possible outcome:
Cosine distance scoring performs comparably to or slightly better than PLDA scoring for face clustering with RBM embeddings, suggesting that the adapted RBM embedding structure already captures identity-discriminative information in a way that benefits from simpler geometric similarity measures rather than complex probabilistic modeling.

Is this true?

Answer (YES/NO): NO